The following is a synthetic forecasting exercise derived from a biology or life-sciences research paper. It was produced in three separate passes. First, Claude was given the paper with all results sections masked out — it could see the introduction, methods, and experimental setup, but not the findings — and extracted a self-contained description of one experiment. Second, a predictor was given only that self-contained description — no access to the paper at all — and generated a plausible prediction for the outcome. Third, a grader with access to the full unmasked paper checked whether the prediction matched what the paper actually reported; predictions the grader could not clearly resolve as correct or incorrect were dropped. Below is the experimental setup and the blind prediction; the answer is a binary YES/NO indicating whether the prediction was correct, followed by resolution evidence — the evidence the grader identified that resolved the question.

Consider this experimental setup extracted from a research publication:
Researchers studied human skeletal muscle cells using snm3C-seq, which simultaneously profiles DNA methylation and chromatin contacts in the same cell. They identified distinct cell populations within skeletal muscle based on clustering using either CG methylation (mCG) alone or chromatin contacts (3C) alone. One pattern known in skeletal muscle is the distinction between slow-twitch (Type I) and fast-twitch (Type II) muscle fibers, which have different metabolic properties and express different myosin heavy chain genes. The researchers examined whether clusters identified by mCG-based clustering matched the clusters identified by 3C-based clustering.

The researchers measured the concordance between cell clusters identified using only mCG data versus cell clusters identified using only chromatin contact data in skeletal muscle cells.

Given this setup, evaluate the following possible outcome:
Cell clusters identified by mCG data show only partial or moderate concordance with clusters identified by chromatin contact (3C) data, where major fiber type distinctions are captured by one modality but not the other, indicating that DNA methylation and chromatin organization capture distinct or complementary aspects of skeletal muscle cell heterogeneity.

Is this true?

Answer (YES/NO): NO